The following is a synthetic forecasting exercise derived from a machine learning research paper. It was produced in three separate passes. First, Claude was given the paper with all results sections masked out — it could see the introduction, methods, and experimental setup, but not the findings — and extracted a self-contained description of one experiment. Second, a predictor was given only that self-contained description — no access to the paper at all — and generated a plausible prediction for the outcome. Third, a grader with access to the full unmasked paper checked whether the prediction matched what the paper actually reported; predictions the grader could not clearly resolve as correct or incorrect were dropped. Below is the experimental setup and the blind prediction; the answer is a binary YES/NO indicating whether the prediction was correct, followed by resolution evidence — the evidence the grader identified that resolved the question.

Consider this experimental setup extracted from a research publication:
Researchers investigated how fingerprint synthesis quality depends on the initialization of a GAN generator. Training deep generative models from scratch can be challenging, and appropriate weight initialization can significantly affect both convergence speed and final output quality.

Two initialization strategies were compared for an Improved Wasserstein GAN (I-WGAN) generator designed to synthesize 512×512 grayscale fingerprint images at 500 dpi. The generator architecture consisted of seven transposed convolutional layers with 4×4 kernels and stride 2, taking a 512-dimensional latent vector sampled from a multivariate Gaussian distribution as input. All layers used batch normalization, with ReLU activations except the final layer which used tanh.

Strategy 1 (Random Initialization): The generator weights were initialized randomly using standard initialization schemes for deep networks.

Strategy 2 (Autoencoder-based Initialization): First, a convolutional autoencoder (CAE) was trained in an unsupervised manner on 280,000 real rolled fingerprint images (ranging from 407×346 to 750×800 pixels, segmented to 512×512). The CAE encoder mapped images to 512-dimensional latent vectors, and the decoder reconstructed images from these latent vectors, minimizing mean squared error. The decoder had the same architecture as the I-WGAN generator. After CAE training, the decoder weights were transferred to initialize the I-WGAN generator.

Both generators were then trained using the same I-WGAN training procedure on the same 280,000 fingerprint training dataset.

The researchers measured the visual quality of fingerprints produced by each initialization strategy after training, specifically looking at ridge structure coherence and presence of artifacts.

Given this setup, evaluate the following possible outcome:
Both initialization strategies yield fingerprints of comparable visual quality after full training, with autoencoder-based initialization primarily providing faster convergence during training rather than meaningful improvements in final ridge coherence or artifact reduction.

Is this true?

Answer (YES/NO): NO